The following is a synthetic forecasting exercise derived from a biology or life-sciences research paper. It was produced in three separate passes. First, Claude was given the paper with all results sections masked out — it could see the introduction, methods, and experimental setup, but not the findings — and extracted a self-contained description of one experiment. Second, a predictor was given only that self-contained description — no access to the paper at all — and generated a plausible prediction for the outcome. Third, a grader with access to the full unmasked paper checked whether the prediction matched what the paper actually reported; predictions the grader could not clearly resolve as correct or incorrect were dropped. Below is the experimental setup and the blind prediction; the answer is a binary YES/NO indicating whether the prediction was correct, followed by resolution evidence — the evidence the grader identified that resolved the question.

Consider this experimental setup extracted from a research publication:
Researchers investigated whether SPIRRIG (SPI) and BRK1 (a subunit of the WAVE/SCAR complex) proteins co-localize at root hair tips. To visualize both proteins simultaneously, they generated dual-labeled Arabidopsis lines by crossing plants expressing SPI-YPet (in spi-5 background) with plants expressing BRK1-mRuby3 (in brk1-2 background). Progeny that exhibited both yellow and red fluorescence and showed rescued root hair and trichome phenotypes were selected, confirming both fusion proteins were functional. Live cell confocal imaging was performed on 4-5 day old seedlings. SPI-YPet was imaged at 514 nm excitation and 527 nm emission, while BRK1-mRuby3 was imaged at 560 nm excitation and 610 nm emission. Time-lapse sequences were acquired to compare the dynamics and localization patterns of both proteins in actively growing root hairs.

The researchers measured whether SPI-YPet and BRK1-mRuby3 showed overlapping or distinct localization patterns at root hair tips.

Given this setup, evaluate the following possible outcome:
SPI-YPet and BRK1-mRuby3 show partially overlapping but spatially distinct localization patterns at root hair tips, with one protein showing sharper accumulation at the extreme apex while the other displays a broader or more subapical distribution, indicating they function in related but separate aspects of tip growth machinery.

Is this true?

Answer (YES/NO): NO